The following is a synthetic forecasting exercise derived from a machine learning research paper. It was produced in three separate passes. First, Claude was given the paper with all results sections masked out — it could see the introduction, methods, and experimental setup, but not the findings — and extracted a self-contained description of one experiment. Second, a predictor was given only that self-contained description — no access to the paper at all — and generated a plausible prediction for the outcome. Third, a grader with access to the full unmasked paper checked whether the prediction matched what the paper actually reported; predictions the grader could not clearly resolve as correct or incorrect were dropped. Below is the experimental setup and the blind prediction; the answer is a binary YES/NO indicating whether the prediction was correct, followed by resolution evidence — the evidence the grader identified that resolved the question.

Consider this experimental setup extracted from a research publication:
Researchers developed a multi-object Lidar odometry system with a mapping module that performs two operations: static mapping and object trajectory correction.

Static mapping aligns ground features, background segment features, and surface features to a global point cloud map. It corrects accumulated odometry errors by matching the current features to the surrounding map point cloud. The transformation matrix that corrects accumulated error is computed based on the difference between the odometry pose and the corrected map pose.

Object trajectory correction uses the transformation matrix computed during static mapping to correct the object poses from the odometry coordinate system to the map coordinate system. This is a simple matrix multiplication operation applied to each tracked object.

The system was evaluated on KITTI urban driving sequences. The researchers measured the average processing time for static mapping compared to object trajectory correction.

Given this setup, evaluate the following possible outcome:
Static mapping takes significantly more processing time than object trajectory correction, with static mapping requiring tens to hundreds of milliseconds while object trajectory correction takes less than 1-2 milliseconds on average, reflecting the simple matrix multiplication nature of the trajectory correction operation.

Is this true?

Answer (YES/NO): YES